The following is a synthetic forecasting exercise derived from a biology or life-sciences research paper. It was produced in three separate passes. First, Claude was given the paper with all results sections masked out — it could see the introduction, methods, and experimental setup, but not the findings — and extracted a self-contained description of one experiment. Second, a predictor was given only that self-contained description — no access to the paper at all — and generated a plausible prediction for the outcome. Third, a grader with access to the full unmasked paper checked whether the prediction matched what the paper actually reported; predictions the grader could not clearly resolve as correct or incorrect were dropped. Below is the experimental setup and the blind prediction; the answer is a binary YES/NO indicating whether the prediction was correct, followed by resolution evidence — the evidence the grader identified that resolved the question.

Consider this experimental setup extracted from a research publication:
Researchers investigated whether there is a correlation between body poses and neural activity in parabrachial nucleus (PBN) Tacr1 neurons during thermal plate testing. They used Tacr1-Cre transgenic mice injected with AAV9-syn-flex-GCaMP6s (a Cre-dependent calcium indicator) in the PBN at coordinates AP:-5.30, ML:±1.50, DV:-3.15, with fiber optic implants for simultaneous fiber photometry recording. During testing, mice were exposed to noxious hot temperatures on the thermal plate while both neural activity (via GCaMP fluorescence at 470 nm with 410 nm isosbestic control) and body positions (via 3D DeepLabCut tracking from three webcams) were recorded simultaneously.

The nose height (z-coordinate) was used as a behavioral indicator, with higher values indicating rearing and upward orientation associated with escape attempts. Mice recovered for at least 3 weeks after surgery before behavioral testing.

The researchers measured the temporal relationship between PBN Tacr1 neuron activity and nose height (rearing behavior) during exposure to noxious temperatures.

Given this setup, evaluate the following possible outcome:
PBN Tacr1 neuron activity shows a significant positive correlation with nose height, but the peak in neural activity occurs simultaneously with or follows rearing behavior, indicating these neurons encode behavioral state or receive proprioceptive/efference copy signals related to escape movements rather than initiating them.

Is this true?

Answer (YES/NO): NO